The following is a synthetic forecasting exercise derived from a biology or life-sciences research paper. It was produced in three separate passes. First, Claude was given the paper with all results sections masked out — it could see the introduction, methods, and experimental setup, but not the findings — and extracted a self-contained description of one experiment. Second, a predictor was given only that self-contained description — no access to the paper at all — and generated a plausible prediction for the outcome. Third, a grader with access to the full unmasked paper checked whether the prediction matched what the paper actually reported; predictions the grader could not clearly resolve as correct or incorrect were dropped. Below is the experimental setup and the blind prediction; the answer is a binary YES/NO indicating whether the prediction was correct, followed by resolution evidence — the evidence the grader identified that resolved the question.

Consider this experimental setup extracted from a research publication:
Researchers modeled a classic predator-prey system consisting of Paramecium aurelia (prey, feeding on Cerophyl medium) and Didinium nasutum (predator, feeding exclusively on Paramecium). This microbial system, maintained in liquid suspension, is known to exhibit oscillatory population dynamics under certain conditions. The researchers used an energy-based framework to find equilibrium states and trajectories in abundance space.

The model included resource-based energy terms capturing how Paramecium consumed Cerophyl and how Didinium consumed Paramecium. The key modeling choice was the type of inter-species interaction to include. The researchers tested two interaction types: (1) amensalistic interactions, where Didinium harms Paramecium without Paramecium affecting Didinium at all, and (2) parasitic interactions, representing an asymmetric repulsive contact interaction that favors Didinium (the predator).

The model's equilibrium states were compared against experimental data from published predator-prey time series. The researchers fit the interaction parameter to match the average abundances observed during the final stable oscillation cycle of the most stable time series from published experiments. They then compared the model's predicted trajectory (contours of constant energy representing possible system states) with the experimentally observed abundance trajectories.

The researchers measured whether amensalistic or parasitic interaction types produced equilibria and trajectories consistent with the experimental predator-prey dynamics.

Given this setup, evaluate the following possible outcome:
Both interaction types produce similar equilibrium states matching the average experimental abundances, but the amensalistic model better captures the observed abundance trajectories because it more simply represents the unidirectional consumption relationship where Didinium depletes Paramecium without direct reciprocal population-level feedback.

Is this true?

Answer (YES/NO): NO